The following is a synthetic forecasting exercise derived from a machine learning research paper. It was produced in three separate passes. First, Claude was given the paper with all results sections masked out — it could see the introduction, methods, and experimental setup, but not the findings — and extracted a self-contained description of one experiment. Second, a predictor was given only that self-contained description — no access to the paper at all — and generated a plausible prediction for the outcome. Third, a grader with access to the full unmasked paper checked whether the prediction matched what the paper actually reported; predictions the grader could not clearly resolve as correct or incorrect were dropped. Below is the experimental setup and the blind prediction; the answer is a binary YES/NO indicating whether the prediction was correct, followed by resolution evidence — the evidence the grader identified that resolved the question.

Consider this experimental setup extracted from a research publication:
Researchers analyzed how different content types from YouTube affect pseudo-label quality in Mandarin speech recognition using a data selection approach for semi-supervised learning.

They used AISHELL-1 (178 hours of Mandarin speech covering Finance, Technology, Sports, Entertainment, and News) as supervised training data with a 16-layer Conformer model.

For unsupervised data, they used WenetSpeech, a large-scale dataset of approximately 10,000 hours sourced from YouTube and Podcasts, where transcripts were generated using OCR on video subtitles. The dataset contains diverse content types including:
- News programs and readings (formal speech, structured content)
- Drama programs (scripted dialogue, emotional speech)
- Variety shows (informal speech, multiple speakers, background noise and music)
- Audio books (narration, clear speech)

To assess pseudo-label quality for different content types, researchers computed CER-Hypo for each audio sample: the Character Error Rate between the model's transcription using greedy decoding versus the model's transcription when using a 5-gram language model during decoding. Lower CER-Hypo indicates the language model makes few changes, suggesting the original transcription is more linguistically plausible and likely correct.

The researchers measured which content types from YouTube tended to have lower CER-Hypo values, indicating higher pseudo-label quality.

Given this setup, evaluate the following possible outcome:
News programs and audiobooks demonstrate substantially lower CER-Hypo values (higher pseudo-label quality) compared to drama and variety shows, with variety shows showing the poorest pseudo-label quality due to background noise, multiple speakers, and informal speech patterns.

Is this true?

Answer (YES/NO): NO